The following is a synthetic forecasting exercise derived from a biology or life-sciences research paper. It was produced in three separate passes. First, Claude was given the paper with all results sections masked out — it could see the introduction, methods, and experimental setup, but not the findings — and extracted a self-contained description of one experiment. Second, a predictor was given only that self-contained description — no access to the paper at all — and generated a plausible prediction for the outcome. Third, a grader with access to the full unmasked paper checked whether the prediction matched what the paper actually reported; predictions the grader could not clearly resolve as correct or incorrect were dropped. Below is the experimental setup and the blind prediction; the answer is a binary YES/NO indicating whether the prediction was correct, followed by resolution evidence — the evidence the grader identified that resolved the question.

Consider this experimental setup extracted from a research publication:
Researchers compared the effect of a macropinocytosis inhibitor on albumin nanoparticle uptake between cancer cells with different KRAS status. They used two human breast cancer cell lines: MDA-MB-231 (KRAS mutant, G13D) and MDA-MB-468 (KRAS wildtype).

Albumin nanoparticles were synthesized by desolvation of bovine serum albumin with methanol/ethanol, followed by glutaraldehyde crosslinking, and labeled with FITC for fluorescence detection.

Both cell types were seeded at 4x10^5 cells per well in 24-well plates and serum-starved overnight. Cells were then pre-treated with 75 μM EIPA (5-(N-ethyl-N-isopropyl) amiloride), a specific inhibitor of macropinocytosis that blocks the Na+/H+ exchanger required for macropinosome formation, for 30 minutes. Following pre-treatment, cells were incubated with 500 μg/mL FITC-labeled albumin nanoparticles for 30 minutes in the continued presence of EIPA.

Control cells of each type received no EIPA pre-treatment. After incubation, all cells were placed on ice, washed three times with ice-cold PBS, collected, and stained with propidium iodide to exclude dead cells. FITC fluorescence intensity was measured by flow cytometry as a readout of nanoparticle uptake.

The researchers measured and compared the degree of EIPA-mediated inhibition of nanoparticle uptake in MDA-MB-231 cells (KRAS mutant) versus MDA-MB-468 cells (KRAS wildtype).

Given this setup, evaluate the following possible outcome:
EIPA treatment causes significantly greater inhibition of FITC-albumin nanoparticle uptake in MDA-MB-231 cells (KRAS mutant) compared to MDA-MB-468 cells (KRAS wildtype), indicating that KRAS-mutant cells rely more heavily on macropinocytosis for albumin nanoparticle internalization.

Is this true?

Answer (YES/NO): NO